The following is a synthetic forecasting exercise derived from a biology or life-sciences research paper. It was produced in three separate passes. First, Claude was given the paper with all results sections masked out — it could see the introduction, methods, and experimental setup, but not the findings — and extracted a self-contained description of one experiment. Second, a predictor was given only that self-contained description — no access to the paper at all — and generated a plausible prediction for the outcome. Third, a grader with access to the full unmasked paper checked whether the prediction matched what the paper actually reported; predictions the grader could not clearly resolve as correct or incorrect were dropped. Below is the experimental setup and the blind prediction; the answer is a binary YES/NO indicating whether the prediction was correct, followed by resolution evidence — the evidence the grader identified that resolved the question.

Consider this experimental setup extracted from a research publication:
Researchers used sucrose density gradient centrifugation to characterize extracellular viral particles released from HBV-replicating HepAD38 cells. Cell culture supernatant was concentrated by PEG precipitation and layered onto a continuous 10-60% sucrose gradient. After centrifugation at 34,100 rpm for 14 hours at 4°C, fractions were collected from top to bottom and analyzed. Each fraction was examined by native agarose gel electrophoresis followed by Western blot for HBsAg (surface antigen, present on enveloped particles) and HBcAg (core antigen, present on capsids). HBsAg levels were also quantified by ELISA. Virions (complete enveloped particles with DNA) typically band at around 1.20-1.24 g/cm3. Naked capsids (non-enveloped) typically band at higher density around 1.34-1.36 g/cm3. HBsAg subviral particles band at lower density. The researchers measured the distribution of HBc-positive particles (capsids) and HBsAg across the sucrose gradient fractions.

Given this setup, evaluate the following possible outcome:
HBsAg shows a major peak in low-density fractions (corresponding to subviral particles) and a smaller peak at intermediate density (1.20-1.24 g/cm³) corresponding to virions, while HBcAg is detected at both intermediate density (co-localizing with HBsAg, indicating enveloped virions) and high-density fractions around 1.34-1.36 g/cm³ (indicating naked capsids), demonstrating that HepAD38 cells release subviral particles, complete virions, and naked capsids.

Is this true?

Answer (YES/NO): YES